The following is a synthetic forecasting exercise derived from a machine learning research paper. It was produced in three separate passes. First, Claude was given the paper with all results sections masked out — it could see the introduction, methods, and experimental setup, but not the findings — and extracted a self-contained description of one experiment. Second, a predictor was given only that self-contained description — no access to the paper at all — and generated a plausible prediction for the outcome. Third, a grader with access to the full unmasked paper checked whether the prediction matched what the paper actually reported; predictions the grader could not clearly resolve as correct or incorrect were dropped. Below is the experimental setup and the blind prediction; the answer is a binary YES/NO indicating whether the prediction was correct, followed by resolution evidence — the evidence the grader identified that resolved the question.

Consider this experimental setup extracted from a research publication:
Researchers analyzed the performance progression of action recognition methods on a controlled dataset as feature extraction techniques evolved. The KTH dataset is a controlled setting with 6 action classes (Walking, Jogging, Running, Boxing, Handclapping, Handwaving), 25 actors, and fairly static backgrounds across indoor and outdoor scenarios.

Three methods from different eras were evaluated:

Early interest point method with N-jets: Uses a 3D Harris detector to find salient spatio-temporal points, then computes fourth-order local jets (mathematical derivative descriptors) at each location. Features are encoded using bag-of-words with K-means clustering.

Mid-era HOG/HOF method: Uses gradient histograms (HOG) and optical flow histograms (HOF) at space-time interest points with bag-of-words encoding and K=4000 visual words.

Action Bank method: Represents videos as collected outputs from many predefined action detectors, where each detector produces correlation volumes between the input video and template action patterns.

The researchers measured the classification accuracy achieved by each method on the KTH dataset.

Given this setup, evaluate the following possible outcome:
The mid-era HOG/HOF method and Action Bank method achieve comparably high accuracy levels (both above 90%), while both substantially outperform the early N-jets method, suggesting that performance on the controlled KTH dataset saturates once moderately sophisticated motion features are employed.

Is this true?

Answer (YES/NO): NO